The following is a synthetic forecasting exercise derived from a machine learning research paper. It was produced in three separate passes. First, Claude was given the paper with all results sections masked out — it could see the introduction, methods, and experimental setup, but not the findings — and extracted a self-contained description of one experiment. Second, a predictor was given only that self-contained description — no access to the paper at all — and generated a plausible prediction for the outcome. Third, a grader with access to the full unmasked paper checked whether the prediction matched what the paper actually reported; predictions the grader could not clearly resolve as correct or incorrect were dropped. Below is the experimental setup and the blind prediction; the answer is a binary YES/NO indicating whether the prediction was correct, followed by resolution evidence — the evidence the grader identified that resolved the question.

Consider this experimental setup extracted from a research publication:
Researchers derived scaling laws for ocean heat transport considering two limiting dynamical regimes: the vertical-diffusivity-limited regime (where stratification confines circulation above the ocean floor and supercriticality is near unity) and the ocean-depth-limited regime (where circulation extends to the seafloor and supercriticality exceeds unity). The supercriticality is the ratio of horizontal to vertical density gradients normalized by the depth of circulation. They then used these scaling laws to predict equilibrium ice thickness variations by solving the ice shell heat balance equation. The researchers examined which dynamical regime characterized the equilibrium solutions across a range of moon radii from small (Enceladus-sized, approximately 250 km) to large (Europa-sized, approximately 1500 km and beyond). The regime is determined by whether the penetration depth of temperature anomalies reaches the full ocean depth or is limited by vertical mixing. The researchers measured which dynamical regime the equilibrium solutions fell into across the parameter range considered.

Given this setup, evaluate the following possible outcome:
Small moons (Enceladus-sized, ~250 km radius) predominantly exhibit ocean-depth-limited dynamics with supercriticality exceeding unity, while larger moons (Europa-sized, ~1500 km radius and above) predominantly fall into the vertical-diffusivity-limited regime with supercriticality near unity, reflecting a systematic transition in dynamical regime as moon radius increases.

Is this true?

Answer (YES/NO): NO